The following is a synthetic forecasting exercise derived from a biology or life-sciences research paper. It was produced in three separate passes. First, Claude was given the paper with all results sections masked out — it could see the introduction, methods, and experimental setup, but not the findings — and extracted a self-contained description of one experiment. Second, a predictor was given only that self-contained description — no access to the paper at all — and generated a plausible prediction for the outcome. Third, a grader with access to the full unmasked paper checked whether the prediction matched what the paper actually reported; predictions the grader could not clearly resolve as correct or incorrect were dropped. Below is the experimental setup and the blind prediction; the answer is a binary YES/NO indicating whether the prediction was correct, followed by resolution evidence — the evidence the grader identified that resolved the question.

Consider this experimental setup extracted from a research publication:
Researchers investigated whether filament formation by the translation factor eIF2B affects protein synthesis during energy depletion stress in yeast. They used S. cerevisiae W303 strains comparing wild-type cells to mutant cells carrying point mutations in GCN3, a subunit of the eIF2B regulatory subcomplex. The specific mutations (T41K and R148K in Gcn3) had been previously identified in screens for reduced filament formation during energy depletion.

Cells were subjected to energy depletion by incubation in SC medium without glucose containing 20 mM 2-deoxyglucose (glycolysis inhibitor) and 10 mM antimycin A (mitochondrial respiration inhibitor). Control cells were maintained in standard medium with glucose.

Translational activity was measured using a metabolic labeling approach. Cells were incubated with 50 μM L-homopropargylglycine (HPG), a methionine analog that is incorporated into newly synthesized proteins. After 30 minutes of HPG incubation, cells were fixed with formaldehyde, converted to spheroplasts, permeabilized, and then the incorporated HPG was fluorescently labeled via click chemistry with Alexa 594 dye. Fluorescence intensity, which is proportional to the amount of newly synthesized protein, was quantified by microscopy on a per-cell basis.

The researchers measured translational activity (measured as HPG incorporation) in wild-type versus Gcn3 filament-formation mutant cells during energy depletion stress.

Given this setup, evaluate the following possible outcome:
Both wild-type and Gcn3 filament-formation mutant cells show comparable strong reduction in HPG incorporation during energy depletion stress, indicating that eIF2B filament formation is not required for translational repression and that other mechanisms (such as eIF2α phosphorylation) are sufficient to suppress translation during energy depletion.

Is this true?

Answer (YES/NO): NO